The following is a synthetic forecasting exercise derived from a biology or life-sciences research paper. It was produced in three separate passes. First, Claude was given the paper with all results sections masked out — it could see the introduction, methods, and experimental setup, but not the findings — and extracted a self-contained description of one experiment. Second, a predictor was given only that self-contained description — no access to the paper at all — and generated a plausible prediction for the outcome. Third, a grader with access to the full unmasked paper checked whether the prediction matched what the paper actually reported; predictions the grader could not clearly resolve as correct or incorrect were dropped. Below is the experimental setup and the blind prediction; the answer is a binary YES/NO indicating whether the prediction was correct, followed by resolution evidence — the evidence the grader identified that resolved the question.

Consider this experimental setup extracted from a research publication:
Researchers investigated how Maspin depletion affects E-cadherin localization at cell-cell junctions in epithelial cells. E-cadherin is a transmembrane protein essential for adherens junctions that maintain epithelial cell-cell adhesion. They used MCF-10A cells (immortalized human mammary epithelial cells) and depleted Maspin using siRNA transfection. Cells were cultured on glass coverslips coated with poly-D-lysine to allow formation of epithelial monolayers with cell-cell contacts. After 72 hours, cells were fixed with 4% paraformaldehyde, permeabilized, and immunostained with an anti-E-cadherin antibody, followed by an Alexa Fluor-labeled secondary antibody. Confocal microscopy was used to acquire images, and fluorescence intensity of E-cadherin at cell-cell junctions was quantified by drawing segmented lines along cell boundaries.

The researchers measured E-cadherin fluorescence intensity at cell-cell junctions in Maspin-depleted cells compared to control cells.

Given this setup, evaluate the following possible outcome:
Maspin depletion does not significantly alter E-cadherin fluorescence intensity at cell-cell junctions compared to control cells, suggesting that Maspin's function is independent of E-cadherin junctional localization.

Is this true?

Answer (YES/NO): NO